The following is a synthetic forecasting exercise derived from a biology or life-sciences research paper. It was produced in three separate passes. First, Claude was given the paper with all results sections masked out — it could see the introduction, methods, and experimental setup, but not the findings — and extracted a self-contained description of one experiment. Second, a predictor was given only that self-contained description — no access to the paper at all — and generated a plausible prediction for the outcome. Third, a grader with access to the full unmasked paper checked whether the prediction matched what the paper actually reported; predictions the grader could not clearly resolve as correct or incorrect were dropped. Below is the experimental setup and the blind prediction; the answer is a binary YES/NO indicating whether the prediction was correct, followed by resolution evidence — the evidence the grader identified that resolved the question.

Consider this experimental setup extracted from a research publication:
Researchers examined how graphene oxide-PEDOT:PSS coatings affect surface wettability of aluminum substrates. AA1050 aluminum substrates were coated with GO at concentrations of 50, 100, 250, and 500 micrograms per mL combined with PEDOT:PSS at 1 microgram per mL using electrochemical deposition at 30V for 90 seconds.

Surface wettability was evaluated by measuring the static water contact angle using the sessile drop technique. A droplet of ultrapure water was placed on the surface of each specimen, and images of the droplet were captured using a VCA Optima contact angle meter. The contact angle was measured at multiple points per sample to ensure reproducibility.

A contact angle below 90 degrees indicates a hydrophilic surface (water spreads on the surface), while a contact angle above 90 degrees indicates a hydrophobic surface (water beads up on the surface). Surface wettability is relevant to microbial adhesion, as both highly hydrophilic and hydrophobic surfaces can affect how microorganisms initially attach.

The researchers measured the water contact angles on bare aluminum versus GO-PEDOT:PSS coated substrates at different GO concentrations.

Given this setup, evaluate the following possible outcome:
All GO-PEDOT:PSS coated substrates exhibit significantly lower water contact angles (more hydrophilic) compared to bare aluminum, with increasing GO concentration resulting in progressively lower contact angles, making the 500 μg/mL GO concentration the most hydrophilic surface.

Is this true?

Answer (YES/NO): NO